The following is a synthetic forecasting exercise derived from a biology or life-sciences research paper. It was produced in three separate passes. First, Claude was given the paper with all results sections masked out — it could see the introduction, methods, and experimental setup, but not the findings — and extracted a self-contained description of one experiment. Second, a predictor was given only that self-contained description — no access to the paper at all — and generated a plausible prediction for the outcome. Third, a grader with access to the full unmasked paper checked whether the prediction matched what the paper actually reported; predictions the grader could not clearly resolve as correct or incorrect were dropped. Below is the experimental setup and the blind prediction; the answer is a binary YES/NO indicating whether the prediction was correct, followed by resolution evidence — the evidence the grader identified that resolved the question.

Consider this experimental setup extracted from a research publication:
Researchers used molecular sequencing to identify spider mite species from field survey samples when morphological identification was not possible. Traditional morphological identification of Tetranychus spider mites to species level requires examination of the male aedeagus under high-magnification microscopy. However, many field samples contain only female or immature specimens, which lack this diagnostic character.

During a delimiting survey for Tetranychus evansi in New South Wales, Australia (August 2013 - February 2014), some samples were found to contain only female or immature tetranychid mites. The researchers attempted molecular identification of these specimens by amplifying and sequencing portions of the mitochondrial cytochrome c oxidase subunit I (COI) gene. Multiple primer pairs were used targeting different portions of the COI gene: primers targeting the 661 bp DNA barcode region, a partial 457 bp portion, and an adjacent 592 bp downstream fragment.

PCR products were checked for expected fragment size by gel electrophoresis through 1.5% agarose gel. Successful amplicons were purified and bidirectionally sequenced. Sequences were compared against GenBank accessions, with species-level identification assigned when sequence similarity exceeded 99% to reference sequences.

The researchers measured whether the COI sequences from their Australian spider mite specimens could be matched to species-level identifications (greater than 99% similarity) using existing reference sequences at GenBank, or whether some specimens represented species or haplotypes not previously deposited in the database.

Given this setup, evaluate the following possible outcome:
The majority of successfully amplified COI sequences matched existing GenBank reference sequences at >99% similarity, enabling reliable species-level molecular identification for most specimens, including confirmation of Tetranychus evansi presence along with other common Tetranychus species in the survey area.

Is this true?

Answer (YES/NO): YES